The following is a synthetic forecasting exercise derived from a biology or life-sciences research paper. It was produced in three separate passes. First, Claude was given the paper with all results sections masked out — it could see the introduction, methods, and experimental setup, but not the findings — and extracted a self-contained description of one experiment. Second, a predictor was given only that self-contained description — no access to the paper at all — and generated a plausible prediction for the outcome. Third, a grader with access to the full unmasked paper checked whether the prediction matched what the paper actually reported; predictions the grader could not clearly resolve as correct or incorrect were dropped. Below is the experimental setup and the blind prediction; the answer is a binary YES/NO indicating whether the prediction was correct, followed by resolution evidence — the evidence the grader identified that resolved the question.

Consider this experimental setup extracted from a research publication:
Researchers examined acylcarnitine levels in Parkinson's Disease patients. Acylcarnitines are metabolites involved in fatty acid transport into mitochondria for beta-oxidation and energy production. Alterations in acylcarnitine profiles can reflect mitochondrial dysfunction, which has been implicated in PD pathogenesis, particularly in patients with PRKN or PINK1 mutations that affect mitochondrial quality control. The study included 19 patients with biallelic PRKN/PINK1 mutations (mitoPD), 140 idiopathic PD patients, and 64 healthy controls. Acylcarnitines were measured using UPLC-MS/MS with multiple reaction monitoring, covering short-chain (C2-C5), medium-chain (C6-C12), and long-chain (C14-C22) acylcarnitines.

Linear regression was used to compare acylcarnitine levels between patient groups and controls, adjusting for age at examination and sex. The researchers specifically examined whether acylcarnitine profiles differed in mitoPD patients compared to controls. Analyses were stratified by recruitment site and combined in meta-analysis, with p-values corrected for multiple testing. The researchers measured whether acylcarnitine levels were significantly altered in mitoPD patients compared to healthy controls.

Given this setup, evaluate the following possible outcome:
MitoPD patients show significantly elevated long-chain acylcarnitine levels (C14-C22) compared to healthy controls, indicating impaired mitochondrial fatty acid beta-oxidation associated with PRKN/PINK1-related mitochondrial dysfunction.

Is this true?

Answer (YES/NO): NO